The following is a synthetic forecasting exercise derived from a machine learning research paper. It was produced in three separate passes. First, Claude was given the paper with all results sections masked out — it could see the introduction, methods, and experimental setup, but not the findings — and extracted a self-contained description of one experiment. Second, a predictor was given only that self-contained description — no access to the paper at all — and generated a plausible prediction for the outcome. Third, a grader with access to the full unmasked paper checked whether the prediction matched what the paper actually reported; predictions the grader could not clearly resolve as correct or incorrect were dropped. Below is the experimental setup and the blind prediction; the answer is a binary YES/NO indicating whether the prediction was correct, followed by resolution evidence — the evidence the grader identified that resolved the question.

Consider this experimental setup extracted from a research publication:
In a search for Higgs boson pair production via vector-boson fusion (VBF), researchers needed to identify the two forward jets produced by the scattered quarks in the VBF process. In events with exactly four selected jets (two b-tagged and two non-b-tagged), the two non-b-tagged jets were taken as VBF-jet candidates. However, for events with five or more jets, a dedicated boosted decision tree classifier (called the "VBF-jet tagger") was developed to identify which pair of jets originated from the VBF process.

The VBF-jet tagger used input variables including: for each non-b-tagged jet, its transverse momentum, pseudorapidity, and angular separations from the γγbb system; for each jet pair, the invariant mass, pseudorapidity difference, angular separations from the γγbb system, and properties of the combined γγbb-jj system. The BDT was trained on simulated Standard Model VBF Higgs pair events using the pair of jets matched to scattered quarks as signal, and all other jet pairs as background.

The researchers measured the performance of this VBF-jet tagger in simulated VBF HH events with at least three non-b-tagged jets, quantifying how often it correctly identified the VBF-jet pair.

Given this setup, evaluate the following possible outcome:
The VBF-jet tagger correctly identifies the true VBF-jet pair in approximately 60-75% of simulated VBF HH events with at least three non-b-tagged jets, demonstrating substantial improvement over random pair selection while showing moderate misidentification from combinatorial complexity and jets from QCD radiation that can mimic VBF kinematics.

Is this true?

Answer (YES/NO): NO